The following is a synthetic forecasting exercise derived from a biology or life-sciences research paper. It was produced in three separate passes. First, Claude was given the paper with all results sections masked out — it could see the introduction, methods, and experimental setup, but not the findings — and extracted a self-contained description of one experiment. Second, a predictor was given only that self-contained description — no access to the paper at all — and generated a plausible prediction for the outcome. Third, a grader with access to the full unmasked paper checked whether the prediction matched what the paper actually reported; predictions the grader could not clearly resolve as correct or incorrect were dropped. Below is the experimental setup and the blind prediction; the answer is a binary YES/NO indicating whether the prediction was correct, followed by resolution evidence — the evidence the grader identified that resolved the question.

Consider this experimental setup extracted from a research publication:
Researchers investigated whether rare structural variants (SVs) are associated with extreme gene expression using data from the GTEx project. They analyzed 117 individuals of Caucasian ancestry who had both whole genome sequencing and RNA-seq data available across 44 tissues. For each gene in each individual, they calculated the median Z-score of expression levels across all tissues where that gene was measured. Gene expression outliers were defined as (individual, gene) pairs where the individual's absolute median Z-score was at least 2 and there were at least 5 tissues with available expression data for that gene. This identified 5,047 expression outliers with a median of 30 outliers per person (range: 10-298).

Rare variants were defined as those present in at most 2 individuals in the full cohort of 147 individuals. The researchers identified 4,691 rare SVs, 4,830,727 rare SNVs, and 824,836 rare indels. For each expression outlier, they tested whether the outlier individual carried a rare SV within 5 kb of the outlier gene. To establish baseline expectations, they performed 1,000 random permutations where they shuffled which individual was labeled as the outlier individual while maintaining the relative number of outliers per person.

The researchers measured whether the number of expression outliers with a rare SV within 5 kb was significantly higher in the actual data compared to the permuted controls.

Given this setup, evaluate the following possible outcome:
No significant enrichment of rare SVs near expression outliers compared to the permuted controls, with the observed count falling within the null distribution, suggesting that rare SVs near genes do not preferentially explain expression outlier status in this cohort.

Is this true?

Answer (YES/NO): NO